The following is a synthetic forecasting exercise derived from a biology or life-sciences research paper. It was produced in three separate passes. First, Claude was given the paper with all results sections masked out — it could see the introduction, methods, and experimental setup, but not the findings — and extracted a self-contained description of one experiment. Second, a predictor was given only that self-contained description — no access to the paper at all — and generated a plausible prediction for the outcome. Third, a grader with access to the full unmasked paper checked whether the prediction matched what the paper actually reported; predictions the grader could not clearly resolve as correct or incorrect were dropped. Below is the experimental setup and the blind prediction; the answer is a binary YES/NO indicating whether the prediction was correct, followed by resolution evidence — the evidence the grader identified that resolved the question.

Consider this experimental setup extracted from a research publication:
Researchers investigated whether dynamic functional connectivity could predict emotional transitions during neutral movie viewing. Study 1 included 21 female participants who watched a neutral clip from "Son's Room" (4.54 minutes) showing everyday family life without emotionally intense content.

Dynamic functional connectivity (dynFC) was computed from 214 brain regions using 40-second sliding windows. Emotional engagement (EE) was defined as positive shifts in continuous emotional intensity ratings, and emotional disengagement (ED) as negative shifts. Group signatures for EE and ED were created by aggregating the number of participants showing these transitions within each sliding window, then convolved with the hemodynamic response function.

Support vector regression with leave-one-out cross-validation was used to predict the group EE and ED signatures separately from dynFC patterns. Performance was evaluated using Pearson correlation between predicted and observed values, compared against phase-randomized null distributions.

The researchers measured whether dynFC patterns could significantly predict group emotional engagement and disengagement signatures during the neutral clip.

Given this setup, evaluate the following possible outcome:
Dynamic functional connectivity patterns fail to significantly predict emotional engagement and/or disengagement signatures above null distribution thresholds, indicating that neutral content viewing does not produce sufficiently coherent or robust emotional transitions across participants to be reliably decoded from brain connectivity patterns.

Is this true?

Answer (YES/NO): NO